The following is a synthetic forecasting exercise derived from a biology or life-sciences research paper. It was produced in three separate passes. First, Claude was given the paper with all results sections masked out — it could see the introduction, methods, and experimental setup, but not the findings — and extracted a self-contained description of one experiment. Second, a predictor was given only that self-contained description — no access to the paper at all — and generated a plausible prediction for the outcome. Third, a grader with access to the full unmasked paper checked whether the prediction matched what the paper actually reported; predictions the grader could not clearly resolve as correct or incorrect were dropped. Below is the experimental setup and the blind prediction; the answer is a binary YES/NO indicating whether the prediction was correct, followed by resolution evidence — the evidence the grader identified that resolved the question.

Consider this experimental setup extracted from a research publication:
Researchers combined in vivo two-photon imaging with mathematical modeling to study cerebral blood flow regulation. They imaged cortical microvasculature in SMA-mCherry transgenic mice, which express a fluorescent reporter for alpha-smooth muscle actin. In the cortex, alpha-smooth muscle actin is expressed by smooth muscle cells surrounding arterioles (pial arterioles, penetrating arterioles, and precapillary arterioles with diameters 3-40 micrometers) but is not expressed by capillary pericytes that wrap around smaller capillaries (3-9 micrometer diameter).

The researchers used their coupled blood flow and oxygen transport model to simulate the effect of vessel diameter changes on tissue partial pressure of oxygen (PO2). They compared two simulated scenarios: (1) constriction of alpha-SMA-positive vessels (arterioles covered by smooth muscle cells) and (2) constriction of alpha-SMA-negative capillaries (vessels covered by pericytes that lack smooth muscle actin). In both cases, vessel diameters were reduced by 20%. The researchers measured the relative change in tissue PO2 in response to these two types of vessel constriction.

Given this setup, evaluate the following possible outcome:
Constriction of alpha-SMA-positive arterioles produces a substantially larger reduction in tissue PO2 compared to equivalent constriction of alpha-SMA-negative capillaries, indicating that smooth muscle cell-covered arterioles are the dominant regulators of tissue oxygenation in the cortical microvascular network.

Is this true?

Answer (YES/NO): YES